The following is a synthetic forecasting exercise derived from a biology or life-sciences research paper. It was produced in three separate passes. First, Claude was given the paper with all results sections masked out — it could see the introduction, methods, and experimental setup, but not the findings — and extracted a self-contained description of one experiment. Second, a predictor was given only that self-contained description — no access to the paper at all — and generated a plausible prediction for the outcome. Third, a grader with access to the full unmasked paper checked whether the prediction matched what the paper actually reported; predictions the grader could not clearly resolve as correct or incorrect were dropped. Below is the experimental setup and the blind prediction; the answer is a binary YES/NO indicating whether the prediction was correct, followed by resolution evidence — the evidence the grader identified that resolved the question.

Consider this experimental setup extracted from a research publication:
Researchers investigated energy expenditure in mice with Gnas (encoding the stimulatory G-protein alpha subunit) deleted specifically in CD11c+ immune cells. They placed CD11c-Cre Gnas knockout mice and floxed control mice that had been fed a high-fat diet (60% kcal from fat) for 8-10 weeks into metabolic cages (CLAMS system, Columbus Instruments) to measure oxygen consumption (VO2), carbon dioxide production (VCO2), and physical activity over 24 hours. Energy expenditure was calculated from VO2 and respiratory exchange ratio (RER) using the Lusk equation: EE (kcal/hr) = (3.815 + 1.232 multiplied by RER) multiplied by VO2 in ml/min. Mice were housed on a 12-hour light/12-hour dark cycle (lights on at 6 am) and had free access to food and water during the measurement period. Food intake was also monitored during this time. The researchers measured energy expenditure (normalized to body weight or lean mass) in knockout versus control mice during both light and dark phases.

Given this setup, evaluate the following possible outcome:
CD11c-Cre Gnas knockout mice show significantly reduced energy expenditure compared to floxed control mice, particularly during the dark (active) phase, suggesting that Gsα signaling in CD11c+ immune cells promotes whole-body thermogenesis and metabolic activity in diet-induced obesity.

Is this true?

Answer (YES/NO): NO